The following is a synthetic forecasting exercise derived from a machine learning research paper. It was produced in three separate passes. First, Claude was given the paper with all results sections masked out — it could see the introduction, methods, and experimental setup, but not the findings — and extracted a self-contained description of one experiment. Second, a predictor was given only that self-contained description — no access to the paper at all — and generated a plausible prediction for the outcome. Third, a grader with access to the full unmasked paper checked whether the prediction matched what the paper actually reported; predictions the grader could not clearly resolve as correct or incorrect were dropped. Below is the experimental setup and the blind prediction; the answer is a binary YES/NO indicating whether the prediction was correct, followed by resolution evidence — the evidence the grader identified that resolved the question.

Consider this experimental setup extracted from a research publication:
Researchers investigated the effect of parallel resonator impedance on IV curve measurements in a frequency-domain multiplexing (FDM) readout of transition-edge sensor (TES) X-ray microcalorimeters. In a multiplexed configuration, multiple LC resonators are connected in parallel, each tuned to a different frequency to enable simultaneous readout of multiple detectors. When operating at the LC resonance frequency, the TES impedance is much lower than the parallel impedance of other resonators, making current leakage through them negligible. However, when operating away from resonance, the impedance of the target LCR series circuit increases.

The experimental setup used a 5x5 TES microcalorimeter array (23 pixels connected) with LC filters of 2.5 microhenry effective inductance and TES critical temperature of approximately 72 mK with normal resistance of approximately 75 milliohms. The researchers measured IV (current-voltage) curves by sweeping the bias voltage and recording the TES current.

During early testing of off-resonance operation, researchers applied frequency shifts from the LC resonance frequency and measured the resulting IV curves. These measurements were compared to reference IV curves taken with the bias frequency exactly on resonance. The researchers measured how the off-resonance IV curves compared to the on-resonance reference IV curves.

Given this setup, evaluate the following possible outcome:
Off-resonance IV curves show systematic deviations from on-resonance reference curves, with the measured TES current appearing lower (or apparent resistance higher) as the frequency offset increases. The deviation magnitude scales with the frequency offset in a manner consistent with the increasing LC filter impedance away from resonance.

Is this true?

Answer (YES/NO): NO